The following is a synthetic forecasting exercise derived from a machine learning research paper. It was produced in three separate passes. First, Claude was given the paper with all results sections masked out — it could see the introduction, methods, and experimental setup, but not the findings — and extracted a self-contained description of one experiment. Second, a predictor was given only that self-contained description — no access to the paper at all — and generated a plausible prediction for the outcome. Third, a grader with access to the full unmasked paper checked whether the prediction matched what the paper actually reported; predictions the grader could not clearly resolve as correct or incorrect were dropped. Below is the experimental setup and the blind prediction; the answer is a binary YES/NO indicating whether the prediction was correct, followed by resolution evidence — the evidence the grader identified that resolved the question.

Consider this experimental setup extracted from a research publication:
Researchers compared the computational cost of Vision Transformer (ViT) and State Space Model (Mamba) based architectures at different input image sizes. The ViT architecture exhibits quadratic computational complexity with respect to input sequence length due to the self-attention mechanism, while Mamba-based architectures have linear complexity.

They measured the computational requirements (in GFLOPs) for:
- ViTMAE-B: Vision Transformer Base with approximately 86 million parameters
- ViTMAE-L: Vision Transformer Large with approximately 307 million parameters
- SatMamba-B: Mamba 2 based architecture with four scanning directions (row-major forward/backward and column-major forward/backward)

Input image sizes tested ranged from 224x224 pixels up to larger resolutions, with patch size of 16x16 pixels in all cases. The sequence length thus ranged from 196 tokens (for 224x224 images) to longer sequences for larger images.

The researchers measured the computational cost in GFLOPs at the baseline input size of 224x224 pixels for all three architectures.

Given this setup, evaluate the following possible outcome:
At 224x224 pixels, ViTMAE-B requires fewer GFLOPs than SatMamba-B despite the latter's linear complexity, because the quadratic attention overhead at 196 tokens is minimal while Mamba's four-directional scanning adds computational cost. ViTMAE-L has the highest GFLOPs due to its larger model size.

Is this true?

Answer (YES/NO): YES